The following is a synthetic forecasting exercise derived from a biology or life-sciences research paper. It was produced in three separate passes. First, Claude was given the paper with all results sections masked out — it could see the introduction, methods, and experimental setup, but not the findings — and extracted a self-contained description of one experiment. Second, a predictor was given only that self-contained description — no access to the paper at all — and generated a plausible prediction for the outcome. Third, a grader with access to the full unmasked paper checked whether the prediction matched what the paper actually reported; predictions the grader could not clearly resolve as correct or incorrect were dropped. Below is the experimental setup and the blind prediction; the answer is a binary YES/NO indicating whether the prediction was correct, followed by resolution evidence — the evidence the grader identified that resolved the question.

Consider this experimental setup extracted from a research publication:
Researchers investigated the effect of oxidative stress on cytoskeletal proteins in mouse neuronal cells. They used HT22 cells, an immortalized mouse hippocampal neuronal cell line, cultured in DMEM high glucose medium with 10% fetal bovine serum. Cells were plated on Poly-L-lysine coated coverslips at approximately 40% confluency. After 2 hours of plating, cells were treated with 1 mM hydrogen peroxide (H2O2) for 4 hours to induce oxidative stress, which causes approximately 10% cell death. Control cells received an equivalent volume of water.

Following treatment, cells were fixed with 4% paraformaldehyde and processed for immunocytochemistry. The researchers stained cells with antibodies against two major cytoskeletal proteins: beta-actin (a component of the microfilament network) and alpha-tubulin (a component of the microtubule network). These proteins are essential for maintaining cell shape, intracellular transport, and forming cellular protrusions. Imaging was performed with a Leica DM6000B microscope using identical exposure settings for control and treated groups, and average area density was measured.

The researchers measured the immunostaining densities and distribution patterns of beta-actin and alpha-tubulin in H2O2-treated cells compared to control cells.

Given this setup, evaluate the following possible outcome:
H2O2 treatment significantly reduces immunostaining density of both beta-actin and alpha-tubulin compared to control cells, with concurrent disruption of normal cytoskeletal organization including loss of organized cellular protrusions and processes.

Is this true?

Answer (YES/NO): NO